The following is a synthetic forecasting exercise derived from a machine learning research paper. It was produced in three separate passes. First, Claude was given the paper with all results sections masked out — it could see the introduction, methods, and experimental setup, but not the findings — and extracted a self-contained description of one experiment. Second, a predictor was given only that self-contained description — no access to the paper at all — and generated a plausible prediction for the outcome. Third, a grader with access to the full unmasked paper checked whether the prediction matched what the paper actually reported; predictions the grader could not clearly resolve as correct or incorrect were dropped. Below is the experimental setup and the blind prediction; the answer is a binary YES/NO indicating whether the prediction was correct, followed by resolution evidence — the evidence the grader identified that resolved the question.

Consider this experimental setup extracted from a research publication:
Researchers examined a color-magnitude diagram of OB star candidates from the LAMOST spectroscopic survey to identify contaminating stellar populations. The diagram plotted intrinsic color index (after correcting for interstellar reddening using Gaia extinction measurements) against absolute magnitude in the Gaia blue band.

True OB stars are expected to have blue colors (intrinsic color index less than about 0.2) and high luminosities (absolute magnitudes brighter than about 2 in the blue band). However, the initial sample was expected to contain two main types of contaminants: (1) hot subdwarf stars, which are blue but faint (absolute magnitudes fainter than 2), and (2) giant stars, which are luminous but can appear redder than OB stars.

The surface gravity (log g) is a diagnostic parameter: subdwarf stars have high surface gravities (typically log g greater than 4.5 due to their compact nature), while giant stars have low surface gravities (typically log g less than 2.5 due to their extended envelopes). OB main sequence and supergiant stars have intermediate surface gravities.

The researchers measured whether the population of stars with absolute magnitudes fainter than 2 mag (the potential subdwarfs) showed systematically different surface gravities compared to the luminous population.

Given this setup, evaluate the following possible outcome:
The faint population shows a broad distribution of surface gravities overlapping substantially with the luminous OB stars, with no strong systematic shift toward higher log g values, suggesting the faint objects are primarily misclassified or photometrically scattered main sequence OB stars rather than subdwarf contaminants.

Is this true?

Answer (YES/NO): NO